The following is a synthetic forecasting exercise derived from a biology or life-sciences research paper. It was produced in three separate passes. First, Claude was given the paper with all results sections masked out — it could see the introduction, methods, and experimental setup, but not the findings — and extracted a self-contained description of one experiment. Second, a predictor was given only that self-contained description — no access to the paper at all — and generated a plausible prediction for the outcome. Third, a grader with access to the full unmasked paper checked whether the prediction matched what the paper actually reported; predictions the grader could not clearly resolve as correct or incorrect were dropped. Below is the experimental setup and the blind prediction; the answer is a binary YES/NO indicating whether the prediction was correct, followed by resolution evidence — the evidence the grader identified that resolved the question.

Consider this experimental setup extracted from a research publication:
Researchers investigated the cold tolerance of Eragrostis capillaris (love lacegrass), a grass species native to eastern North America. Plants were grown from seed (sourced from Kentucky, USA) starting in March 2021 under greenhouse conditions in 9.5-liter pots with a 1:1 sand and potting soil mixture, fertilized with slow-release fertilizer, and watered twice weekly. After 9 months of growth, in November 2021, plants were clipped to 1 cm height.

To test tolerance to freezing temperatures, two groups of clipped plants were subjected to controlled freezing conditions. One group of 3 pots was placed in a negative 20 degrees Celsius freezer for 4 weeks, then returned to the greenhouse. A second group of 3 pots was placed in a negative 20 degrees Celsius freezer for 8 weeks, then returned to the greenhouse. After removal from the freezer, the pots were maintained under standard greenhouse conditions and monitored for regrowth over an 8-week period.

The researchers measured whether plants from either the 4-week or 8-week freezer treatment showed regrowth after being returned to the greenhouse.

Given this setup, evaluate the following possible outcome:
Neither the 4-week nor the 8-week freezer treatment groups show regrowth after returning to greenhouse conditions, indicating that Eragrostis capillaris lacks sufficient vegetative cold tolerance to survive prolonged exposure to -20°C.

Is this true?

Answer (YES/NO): YES